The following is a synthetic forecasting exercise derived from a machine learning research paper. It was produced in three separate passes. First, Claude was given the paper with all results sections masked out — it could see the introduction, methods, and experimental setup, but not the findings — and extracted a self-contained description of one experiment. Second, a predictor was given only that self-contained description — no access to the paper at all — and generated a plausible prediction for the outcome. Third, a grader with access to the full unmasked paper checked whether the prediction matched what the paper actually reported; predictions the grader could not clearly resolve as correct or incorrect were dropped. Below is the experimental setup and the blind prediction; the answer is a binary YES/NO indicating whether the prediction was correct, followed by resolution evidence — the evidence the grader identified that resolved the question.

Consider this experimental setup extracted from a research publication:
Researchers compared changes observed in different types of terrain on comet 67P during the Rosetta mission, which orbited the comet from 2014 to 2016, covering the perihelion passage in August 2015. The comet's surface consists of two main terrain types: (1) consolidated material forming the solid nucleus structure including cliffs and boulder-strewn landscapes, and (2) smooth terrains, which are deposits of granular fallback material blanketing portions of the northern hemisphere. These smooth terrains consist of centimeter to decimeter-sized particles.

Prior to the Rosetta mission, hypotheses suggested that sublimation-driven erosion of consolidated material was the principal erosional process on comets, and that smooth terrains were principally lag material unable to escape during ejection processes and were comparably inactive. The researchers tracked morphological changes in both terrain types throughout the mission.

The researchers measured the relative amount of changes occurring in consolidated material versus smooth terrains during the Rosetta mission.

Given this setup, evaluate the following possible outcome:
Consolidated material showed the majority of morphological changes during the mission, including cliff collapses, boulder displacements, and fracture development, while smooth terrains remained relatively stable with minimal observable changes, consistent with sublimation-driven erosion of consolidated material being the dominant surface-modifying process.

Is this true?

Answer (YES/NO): NO